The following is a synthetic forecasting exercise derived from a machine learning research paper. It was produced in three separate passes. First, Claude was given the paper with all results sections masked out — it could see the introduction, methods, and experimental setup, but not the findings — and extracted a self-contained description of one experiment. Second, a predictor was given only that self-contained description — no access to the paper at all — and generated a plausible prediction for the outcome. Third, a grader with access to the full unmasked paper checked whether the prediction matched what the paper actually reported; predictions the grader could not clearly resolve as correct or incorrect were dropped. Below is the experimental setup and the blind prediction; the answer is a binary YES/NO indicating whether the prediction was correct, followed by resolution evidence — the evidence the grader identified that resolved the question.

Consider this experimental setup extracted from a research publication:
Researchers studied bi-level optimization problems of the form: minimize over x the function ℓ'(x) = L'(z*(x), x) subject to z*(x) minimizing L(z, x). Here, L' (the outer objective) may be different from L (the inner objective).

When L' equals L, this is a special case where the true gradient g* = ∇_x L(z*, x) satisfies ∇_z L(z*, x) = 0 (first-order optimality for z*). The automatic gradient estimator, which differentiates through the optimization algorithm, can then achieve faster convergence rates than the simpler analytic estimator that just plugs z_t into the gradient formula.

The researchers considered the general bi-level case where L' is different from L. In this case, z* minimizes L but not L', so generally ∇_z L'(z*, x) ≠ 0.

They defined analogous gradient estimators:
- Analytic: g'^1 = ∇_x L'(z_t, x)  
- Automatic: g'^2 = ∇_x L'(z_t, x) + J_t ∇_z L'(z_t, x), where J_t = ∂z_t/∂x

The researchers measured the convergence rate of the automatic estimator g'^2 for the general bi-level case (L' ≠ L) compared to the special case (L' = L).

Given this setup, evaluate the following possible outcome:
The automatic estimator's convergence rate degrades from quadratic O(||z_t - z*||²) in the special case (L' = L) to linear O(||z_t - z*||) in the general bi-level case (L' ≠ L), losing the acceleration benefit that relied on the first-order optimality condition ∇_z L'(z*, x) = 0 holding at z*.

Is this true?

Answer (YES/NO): YES